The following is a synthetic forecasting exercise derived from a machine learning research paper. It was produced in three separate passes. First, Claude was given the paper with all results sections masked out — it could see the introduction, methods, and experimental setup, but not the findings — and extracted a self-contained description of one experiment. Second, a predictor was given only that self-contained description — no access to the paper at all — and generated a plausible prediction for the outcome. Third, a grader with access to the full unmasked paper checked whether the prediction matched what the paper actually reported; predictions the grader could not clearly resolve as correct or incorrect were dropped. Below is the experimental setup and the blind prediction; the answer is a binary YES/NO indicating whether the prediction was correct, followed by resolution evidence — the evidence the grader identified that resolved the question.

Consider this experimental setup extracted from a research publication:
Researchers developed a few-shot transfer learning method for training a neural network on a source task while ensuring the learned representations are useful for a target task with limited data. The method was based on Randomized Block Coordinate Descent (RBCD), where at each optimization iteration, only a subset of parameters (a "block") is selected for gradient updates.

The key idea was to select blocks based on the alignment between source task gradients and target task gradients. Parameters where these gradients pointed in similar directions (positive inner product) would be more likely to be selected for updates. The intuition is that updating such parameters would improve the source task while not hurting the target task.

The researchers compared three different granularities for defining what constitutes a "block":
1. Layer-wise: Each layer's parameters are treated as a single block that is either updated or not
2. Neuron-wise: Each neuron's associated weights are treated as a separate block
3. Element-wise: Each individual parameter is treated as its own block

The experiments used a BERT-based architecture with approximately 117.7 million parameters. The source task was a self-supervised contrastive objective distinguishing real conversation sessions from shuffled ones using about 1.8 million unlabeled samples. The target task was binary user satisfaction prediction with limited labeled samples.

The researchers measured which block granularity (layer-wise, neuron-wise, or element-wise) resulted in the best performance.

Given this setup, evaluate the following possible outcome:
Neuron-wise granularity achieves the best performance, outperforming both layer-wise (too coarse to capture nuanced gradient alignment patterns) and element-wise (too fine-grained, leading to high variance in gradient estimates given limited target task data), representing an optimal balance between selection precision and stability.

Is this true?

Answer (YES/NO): NO